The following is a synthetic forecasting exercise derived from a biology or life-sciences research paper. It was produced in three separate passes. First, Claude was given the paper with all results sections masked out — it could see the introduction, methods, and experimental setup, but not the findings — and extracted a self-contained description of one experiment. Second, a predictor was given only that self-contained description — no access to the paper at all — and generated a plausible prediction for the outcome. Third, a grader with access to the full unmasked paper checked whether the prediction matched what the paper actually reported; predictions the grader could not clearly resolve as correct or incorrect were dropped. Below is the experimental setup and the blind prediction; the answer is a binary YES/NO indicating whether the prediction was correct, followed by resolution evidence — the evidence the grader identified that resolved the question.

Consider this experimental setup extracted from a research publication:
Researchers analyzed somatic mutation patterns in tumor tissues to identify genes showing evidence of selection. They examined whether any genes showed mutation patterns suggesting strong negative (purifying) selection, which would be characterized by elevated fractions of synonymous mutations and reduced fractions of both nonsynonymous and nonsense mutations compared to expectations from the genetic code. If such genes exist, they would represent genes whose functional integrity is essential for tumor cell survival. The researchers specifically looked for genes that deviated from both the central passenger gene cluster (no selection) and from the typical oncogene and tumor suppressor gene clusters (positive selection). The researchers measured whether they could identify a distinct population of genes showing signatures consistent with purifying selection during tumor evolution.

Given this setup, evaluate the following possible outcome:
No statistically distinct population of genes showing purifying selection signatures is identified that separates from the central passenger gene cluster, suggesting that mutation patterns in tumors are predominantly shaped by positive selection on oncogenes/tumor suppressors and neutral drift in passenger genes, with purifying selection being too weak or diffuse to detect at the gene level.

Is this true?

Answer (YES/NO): NO